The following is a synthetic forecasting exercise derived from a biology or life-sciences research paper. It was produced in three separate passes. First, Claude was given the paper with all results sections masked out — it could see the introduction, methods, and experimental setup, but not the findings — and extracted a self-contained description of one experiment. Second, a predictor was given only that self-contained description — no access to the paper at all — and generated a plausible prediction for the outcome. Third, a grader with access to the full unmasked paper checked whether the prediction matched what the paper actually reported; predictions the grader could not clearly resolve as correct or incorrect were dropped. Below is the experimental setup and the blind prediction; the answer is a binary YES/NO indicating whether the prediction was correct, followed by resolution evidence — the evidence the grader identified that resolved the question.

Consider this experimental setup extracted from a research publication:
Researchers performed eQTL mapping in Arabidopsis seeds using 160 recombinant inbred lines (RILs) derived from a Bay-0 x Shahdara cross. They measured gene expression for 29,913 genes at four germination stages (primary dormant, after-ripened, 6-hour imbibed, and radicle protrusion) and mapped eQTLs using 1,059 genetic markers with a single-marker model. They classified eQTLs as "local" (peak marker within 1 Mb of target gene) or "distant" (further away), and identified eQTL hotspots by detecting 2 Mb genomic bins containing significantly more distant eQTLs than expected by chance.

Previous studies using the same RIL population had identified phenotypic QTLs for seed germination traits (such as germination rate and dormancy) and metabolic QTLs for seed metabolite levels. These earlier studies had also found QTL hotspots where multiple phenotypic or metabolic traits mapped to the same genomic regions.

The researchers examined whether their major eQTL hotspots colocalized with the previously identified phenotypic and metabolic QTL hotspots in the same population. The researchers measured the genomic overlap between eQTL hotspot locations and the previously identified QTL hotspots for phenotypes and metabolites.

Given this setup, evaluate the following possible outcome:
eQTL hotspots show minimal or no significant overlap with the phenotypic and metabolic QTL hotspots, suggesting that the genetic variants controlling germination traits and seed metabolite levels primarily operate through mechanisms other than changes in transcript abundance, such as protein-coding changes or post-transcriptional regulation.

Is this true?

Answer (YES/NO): NO